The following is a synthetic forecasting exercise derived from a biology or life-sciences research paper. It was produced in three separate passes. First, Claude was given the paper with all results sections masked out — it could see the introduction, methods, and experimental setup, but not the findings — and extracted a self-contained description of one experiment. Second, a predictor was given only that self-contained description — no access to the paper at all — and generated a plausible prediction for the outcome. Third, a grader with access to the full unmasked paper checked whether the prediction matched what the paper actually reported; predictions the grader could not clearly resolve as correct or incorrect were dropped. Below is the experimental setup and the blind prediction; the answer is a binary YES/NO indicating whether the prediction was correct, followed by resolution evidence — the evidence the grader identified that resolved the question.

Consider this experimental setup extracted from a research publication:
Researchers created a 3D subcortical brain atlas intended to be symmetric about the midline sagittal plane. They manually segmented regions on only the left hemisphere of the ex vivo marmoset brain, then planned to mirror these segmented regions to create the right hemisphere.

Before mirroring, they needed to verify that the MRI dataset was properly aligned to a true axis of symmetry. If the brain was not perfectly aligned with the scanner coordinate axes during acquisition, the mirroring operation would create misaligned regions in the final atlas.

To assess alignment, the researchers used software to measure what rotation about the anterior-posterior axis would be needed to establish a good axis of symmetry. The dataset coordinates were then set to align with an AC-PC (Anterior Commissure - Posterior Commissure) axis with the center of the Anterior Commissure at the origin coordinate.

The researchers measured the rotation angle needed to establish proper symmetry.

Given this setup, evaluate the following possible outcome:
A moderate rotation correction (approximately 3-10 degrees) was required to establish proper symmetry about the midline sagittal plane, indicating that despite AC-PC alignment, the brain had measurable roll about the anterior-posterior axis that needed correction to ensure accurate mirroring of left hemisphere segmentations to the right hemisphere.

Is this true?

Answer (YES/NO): NO